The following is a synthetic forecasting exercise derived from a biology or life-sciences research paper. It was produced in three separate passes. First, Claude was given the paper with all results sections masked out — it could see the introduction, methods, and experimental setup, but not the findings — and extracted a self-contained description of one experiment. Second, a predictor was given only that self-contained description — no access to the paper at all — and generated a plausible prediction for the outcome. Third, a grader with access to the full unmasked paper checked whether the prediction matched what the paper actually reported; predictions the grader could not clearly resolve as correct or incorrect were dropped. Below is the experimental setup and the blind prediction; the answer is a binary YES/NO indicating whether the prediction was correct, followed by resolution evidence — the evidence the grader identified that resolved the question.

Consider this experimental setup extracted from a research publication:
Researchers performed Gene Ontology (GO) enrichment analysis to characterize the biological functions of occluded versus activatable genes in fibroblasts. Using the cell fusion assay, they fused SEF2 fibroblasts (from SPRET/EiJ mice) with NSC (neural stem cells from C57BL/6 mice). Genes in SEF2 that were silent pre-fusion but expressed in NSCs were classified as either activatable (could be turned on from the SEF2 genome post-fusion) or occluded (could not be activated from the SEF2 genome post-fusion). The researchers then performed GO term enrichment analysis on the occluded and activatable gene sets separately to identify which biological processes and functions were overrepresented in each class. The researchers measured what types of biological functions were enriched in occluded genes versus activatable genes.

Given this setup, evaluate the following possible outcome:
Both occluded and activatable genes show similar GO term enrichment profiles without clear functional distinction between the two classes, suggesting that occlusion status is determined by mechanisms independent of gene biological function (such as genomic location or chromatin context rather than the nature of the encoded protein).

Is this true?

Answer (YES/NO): NO